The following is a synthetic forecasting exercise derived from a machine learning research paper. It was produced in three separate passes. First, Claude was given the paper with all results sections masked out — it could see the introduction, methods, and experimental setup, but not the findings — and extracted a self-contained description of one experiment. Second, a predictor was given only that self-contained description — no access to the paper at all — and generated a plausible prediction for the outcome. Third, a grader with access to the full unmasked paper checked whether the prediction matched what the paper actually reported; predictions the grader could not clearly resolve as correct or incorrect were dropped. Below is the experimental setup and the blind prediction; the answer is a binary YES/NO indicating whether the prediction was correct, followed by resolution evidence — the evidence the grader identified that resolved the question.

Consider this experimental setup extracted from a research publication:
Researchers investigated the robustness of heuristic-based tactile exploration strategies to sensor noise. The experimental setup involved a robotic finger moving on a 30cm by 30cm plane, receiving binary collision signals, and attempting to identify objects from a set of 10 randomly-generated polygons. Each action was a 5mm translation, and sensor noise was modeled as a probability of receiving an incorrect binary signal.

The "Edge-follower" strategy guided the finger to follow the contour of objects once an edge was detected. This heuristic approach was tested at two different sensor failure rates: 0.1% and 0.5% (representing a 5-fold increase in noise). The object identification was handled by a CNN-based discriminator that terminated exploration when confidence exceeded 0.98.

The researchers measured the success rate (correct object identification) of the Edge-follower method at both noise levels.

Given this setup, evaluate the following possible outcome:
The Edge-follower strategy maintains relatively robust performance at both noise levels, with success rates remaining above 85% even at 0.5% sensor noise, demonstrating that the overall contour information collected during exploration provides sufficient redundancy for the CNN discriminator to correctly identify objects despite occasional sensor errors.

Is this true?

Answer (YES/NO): NO